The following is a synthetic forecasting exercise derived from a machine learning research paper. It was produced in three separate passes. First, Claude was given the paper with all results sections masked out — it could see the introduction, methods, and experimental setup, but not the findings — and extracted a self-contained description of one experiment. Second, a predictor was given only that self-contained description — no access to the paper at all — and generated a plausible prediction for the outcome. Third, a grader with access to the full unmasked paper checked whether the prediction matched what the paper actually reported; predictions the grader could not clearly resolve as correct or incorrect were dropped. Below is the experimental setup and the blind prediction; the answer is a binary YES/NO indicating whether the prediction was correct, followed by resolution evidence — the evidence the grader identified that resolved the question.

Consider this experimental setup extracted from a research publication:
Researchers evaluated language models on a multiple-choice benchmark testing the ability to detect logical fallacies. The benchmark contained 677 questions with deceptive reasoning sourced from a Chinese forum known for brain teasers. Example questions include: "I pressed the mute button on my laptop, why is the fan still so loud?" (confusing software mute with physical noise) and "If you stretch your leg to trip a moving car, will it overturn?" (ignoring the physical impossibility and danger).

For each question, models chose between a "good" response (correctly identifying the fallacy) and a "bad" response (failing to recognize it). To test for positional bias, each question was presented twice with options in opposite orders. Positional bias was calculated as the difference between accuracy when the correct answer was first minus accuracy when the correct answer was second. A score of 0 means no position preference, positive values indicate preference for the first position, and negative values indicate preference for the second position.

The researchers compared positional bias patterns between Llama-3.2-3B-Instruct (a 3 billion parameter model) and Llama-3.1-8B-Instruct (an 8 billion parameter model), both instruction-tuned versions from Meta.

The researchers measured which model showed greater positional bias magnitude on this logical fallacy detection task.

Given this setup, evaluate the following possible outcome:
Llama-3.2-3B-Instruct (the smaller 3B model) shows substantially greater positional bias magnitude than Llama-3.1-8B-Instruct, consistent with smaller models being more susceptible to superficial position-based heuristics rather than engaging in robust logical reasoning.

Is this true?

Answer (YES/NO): NO